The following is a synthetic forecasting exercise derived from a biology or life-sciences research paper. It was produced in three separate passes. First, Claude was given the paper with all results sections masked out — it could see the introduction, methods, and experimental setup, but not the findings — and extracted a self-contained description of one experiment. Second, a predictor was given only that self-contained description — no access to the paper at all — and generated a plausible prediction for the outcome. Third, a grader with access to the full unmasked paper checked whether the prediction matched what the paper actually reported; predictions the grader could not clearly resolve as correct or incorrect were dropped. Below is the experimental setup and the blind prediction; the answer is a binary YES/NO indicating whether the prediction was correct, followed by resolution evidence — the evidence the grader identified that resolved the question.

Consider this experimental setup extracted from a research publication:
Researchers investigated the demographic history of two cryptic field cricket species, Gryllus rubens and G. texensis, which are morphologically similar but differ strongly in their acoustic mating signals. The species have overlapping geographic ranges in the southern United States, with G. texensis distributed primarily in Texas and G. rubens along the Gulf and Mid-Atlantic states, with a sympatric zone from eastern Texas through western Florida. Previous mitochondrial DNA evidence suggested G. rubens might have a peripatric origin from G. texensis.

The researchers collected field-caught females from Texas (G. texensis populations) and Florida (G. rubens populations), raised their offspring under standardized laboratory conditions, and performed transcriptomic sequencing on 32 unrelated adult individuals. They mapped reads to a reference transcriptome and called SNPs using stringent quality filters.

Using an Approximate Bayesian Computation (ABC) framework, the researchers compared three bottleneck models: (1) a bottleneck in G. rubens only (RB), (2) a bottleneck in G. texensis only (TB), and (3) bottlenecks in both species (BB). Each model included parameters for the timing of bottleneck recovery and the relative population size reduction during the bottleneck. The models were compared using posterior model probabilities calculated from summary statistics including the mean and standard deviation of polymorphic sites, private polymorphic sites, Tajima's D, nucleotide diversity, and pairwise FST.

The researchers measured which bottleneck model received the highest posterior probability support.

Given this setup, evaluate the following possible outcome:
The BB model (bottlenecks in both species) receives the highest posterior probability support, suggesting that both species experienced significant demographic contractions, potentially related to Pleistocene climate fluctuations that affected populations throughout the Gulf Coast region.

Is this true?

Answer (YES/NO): NO